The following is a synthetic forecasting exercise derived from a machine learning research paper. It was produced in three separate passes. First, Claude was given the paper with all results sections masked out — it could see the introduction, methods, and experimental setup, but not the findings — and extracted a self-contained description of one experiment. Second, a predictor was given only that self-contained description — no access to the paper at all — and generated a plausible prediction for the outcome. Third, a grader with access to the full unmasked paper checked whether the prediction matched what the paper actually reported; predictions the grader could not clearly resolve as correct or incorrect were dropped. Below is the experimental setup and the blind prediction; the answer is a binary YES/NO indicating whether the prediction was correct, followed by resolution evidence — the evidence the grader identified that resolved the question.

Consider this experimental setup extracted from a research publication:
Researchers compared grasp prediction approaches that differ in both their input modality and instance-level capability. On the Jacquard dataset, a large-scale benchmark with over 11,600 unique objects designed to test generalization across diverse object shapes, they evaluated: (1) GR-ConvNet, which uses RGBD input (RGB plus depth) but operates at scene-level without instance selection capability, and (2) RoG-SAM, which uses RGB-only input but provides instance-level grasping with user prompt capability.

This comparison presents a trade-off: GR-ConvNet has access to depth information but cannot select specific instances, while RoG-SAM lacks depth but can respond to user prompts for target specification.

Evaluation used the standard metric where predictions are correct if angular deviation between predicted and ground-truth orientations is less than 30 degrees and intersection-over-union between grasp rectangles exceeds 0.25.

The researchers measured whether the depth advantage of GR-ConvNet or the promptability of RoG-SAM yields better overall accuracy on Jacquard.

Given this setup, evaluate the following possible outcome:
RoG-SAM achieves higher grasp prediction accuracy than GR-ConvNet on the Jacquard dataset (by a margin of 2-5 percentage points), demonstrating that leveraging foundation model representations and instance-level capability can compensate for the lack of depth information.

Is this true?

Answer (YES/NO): NO